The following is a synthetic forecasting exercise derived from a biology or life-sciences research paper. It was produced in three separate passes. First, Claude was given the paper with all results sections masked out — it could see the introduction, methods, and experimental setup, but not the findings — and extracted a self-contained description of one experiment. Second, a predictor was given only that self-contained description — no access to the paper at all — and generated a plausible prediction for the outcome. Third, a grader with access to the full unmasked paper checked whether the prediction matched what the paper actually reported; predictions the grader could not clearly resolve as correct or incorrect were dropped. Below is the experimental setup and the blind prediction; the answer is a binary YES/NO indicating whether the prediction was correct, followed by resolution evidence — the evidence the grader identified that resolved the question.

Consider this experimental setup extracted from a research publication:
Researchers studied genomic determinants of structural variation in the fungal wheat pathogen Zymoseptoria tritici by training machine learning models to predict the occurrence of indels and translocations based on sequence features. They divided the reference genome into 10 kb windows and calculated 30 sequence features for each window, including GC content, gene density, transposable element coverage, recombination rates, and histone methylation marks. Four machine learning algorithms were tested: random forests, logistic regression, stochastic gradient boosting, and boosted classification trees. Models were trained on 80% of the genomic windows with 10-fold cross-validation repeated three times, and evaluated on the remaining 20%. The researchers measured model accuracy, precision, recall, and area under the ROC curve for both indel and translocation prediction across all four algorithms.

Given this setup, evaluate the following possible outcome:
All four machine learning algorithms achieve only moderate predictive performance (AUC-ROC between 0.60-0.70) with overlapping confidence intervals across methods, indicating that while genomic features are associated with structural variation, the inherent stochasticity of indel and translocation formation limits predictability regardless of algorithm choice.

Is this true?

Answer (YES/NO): NO